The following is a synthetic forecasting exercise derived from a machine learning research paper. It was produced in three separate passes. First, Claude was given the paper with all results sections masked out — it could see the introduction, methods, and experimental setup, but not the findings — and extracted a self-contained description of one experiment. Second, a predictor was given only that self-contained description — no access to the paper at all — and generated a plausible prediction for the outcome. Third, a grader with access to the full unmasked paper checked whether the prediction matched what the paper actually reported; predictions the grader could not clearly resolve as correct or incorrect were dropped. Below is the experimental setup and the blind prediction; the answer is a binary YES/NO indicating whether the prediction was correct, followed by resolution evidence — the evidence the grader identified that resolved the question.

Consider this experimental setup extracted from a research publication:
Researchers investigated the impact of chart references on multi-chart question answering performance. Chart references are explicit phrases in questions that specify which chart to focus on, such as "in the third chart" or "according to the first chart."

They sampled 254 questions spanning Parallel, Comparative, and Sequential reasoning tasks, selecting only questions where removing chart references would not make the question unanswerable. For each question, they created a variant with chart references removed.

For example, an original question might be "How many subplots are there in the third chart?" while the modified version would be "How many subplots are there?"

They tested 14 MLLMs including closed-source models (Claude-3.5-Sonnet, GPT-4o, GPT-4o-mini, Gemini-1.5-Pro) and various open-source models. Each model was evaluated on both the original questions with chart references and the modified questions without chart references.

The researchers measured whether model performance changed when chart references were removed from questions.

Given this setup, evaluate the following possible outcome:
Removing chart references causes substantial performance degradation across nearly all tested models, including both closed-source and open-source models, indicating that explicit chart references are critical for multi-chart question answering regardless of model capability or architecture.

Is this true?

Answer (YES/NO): NO